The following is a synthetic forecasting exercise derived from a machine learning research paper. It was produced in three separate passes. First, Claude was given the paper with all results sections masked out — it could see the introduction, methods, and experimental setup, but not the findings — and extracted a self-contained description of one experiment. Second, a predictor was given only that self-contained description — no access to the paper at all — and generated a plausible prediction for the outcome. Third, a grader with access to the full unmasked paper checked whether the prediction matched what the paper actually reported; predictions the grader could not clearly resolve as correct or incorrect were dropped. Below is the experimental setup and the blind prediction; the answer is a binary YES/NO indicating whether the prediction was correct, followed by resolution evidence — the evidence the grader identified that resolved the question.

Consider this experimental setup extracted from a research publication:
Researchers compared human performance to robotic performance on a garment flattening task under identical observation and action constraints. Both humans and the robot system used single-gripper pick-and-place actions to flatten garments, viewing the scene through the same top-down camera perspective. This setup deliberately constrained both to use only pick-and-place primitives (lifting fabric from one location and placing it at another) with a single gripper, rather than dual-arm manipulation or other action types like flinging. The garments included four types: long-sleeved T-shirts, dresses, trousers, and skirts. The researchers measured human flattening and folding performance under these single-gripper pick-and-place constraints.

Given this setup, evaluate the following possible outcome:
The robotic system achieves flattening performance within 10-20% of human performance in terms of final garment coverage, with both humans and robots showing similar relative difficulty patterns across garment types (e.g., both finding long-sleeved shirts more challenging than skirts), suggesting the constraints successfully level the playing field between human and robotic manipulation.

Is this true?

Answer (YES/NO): NO